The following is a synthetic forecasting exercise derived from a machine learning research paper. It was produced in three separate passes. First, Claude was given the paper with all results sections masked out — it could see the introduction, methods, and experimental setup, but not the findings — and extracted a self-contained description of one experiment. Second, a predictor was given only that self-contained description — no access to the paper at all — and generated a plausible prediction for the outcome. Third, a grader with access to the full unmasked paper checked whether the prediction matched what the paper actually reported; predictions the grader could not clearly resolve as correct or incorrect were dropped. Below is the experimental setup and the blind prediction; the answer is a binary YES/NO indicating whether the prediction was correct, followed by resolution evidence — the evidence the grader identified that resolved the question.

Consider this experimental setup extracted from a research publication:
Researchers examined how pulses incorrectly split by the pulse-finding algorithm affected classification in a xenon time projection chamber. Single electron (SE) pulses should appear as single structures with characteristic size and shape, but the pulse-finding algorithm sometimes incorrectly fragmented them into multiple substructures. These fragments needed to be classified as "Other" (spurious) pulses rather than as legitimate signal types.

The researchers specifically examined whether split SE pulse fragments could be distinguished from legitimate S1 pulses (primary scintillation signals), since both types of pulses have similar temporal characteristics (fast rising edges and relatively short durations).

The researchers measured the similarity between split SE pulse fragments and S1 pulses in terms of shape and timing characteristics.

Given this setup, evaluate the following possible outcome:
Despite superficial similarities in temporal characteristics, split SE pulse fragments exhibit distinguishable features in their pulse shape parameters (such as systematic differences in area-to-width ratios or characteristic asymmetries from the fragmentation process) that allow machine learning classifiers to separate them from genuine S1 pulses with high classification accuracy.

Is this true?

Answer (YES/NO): NO